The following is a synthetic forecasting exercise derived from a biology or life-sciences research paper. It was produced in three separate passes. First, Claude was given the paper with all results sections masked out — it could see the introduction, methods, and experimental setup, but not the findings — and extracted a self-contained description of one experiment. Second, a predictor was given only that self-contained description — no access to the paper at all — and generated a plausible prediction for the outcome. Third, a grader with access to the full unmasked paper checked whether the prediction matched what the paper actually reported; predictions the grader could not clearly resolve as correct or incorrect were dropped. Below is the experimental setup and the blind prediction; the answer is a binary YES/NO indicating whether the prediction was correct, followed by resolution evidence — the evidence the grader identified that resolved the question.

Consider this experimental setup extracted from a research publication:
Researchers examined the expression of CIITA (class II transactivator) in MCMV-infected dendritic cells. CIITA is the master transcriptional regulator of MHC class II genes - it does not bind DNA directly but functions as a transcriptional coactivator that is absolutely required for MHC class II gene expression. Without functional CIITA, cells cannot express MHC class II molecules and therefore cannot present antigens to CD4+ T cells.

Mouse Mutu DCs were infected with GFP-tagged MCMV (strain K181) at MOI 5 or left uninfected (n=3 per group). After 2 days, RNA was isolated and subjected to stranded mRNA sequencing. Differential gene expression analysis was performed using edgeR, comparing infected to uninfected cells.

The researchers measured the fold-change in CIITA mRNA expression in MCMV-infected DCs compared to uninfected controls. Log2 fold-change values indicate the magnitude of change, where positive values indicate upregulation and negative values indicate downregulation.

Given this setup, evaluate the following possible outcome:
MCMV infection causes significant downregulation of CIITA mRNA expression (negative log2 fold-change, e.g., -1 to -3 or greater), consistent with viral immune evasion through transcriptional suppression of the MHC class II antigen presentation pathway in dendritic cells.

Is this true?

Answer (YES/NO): YES